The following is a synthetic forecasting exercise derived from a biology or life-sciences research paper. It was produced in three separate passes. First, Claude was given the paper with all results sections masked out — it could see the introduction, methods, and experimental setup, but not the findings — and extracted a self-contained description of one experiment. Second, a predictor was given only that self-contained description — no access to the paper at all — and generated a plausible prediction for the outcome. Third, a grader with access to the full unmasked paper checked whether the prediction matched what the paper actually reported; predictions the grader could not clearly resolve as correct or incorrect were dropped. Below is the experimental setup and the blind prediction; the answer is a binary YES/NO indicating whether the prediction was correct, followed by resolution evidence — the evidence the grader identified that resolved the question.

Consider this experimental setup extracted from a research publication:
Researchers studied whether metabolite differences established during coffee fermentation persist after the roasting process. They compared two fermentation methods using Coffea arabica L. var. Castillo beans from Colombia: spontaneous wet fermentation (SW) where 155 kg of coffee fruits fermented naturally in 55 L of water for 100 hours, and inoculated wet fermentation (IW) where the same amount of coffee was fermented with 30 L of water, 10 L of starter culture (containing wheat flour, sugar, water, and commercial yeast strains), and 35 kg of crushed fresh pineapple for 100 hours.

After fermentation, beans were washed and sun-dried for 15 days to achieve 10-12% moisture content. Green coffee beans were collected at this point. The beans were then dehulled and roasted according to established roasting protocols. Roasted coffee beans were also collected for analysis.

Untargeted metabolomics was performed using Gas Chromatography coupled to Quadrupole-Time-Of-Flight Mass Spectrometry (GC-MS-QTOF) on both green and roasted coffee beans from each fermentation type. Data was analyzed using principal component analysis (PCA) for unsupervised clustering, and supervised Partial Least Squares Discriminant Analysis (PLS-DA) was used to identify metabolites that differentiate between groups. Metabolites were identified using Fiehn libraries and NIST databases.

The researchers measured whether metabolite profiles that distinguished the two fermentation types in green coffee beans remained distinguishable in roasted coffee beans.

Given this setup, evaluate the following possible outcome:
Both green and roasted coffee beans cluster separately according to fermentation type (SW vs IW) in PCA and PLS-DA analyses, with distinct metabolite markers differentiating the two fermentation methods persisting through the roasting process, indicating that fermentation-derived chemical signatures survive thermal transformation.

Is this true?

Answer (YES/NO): YES